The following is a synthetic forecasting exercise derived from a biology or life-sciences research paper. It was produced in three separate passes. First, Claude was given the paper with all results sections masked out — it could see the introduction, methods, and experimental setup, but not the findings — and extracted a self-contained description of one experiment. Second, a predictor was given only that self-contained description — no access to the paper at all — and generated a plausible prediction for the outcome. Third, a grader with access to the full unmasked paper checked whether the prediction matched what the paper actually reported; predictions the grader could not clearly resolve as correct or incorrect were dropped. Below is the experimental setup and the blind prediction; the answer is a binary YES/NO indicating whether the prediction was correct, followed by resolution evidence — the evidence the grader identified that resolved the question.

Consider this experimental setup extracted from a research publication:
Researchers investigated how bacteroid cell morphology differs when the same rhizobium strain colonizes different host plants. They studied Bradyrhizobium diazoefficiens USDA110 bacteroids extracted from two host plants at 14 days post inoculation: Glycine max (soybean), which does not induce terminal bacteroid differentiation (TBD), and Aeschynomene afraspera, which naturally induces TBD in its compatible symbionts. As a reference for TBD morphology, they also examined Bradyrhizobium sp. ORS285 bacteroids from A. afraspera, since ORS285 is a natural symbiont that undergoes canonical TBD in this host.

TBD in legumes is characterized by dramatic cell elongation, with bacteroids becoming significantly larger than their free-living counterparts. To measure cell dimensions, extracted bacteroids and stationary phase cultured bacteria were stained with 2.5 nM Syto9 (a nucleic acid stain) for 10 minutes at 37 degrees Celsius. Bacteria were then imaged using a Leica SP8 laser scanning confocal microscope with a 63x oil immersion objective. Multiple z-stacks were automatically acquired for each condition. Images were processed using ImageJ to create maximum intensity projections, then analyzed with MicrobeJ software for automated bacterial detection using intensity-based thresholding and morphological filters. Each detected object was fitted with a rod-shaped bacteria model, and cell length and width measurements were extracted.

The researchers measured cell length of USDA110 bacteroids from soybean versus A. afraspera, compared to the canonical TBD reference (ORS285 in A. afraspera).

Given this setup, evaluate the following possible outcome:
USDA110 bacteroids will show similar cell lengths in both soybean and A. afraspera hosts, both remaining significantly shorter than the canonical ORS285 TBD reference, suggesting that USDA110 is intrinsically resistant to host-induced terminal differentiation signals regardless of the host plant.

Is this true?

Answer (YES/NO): NO